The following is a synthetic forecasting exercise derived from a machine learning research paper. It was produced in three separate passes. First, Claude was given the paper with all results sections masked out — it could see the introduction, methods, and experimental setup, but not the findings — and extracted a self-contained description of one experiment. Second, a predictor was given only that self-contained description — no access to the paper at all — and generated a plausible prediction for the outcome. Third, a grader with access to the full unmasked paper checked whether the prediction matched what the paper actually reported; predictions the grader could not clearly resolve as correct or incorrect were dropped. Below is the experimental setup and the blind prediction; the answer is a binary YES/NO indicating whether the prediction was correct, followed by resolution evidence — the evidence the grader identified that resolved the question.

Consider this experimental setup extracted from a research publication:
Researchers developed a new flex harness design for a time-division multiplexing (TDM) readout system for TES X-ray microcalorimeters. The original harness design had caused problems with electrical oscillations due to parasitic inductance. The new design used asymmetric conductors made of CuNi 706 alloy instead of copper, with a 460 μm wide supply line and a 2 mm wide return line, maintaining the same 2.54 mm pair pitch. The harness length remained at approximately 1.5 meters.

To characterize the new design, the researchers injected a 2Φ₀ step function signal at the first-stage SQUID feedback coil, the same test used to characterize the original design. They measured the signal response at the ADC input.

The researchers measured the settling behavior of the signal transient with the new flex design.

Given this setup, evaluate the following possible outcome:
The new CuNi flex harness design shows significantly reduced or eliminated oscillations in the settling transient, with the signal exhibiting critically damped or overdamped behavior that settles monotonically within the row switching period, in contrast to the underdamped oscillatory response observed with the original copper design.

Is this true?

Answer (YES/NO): NO